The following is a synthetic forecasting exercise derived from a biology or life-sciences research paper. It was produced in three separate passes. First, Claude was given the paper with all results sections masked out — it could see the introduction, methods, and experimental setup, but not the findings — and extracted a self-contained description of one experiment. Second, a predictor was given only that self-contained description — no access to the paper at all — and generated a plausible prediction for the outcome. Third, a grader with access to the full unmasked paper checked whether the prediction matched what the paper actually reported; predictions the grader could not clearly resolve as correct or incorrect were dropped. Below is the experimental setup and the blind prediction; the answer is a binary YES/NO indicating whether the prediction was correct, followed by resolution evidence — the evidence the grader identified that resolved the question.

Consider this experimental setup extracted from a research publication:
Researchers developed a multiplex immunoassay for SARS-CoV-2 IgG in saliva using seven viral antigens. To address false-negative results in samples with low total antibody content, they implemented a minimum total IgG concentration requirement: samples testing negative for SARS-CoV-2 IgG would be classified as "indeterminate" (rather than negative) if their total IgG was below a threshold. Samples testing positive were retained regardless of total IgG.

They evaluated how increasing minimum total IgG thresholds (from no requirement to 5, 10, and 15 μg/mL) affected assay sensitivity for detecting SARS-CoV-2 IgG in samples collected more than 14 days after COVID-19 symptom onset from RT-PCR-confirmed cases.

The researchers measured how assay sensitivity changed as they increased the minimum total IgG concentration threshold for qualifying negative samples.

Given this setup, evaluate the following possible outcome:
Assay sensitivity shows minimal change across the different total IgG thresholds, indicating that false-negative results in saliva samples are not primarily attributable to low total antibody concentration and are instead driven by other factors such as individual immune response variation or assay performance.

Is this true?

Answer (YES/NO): NO